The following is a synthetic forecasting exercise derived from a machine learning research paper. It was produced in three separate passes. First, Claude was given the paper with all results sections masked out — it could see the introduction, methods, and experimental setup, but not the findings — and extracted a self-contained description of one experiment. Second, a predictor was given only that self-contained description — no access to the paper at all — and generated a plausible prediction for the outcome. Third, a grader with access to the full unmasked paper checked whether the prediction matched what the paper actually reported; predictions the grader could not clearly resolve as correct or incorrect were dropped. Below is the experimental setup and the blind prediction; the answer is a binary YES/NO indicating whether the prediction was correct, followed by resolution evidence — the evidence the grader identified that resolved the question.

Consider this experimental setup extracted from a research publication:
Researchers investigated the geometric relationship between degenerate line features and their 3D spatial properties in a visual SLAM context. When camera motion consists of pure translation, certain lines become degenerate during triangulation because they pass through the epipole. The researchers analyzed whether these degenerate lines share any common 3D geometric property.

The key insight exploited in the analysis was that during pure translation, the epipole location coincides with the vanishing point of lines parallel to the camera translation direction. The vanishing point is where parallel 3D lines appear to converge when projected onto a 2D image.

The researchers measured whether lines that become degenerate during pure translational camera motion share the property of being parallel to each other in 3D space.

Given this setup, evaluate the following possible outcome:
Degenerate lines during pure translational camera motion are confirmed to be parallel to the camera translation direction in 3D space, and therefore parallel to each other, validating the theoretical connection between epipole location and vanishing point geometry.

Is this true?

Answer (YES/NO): YES